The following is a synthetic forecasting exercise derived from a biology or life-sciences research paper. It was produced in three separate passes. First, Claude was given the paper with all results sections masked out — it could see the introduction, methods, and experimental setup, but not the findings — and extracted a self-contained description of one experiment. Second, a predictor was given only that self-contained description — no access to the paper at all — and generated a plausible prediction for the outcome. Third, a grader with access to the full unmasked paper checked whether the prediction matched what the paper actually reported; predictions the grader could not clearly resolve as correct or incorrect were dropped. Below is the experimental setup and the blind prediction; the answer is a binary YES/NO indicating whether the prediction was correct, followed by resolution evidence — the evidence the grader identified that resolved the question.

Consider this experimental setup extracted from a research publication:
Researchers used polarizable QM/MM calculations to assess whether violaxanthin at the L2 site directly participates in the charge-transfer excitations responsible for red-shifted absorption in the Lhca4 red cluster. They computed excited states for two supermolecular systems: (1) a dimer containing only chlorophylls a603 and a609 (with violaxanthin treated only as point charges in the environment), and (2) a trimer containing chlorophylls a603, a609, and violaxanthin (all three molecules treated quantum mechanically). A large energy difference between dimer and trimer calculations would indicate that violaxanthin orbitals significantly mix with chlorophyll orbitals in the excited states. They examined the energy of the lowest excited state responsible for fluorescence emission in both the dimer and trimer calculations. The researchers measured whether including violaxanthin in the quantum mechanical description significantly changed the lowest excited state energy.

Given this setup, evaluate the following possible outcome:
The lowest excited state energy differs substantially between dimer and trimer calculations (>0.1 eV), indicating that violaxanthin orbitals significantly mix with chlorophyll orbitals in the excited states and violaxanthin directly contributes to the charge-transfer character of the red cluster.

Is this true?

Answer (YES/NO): NO